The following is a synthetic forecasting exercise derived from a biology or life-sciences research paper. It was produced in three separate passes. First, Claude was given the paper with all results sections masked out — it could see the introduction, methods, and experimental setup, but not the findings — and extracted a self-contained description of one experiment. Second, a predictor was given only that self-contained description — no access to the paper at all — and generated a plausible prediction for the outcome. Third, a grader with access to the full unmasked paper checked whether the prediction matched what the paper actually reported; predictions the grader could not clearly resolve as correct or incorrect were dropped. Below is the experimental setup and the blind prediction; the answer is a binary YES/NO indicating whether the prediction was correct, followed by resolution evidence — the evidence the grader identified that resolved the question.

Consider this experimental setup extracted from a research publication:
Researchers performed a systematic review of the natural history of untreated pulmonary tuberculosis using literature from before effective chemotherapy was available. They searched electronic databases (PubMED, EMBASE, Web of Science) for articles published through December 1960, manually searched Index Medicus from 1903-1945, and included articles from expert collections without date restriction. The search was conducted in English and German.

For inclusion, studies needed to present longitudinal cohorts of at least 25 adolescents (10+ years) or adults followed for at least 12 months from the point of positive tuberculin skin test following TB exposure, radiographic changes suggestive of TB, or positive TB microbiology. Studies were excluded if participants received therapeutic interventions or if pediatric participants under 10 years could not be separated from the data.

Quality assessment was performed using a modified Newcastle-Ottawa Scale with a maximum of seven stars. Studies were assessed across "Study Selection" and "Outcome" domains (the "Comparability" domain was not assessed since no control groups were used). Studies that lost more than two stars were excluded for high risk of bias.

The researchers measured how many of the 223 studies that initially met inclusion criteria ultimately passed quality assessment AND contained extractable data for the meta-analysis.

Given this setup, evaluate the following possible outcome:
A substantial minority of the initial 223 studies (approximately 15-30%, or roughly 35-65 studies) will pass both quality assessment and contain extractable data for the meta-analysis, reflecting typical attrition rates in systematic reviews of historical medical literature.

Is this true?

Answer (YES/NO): NO